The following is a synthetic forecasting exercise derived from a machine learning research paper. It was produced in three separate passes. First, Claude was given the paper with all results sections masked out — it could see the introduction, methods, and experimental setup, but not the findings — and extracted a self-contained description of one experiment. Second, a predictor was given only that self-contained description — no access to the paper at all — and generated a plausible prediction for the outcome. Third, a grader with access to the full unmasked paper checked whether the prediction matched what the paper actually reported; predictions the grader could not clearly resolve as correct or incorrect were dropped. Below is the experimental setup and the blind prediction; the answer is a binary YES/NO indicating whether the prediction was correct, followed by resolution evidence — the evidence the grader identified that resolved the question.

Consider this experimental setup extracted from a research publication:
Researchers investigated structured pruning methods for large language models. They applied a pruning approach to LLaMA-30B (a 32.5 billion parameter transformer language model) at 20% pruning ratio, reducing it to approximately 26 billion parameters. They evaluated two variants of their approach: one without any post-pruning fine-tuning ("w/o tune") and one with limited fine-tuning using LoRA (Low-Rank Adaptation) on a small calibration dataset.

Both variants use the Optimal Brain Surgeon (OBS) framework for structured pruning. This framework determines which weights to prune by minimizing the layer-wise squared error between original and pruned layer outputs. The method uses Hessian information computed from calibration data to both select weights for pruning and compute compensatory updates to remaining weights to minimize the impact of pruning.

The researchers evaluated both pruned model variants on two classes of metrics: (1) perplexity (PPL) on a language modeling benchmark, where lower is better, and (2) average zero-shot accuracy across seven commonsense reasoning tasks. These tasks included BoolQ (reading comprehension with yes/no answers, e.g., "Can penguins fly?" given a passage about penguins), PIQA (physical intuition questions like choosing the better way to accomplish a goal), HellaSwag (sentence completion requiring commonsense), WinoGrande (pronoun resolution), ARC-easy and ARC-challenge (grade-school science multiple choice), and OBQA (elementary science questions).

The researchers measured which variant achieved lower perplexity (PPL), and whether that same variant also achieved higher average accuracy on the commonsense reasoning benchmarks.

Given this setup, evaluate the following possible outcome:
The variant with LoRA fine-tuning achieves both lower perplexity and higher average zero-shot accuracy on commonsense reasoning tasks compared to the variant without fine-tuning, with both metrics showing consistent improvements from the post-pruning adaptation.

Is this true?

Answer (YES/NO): NO